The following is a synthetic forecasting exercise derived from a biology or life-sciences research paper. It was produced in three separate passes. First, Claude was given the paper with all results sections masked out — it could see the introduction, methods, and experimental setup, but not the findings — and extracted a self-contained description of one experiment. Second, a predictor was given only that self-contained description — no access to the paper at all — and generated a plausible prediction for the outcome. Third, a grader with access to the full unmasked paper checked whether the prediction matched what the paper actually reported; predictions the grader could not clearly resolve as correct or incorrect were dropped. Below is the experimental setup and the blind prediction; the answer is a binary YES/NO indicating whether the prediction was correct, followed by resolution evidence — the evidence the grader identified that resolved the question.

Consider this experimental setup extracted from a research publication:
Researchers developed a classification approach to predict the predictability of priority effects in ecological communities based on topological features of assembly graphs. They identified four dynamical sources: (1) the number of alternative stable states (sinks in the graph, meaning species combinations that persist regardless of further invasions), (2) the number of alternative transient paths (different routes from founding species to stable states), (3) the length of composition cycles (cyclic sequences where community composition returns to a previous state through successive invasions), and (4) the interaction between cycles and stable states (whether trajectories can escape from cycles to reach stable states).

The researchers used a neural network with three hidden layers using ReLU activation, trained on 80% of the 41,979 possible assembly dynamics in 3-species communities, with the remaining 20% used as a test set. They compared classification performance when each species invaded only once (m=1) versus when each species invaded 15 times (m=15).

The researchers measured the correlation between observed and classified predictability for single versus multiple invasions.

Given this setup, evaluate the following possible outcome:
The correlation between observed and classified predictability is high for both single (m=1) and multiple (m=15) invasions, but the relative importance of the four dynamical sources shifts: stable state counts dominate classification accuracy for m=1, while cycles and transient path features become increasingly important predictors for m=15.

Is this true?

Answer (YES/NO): NO